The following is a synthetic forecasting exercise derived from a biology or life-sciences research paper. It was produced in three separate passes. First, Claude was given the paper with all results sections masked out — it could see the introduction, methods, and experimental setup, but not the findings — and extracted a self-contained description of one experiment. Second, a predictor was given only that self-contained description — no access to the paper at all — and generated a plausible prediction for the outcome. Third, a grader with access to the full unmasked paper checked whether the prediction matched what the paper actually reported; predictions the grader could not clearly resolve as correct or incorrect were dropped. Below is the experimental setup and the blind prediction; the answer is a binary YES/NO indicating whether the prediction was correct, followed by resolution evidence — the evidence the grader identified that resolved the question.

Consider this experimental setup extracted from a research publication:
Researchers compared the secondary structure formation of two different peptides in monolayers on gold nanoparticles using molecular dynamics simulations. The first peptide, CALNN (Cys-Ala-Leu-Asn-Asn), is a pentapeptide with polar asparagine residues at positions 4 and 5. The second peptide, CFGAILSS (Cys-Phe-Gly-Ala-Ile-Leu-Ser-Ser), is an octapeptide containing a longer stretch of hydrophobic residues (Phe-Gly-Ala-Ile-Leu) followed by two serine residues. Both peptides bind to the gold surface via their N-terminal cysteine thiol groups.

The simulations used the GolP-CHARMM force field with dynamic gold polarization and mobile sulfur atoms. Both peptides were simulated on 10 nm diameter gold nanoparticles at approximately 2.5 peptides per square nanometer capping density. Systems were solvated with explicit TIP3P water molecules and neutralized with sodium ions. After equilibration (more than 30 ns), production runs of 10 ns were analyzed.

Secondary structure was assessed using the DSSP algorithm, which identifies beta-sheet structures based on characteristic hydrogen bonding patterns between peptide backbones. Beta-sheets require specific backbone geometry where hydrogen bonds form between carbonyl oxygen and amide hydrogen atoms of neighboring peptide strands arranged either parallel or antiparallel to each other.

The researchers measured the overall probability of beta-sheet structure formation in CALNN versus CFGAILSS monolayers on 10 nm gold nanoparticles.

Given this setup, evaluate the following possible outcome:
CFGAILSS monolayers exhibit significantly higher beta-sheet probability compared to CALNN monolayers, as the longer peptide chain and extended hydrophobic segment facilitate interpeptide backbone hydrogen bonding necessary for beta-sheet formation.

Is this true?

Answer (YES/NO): YES